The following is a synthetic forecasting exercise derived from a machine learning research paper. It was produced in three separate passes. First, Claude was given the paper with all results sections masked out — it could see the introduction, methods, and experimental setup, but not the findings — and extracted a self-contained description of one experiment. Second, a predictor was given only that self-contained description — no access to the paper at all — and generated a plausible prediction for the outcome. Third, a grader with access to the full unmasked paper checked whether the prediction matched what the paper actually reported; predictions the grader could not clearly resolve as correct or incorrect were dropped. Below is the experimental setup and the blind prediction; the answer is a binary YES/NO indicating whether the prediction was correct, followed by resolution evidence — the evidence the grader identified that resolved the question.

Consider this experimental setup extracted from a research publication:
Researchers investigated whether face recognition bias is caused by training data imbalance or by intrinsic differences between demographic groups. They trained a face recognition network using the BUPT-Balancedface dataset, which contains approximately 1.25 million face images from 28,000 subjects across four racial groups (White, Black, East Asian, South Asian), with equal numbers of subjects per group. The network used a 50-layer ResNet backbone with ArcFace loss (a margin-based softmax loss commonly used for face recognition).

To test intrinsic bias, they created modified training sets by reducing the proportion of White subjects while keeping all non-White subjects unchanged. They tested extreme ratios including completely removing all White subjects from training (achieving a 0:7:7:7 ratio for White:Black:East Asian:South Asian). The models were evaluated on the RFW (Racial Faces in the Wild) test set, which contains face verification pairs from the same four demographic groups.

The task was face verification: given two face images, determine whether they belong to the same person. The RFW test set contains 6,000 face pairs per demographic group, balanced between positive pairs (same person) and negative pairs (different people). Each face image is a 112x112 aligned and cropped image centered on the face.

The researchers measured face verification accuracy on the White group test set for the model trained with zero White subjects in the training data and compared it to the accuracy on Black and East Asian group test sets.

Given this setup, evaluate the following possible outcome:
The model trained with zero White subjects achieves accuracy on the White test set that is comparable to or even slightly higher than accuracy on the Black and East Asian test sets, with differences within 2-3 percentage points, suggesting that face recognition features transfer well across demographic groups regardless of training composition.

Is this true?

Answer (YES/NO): YES